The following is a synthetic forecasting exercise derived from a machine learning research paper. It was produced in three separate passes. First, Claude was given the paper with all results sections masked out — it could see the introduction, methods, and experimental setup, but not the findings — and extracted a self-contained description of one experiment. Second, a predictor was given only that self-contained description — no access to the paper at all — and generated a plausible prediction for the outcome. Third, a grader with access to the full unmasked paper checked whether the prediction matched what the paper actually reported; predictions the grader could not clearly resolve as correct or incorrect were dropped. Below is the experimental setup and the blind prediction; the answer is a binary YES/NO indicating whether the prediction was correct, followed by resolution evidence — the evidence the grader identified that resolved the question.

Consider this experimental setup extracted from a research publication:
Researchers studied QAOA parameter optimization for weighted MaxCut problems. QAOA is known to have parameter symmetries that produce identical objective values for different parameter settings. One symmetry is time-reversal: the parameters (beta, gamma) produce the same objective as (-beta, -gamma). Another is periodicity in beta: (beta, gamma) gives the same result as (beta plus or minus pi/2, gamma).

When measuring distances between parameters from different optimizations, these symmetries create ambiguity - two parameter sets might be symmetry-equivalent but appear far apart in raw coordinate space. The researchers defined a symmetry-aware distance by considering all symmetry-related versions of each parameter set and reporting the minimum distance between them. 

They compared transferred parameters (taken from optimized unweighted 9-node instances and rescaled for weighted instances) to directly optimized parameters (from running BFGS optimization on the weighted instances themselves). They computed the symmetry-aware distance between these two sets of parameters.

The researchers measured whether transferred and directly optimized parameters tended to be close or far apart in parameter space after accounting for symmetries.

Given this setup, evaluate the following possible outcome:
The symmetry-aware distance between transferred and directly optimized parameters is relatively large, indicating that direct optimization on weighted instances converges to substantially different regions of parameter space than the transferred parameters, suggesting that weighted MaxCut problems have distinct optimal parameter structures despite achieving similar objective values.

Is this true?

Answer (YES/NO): NO